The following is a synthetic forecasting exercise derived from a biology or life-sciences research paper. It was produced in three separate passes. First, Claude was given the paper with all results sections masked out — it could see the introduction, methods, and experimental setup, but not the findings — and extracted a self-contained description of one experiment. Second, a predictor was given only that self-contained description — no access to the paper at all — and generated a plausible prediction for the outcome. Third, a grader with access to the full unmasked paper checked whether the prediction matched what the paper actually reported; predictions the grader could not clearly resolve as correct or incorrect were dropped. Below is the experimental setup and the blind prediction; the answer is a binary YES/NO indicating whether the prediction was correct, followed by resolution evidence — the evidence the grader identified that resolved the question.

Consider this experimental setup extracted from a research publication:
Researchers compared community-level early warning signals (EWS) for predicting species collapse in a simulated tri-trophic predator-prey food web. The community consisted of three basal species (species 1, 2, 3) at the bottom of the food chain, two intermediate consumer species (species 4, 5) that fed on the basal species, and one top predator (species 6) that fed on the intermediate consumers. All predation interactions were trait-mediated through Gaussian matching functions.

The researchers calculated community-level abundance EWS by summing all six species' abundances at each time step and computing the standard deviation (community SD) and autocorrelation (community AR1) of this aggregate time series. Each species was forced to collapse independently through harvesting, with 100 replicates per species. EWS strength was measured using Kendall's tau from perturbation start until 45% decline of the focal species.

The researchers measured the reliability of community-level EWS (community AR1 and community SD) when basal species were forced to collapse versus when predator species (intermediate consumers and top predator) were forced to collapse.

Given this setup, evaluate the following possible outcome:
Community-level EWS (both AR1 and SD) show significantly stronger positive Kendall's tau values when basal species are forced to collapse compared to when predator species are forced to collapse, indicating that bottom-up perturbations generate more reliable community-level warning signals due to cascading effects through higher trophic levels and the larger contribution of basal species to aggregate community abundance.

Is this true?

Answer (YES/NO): YES